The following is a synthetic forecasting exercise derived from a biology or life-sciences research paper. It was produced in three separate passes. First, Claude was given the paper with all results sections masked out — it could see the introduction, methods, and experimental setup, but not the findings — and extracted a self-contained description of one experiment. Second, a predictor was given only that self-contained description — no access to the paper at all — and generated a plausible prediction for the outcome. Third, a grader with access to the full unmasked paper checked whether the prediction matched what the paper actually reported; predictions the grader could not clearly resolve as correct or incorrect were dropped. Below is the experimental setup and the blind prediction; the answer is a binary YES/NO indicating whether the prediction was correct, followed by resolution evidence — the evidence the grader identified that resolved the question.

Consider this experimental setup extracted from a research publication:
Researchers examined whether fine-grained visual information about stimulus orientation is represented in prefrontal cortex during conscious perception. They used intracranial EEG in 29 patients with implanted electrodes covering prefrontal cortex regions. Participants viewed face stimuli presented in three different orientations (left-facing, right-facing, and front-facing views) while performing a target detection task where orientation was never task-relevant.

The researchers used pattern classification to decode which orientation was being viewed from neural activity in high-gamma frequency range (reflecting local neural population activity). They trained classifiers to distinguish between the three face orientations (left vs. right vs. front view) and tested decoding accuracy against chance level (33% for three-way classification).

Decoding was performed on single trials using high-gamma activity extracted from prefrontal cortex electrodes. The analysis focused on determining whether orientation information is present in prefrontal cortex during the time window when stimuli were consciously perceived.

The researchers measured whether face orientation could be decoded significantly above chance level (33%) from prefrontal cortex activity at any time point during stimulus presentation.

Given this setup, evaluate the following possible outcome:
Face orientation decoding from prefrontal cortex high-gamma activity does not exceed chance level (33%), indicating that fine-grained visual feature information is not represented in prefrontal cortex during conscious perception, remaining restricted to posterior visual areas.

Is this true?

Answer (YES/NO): YES